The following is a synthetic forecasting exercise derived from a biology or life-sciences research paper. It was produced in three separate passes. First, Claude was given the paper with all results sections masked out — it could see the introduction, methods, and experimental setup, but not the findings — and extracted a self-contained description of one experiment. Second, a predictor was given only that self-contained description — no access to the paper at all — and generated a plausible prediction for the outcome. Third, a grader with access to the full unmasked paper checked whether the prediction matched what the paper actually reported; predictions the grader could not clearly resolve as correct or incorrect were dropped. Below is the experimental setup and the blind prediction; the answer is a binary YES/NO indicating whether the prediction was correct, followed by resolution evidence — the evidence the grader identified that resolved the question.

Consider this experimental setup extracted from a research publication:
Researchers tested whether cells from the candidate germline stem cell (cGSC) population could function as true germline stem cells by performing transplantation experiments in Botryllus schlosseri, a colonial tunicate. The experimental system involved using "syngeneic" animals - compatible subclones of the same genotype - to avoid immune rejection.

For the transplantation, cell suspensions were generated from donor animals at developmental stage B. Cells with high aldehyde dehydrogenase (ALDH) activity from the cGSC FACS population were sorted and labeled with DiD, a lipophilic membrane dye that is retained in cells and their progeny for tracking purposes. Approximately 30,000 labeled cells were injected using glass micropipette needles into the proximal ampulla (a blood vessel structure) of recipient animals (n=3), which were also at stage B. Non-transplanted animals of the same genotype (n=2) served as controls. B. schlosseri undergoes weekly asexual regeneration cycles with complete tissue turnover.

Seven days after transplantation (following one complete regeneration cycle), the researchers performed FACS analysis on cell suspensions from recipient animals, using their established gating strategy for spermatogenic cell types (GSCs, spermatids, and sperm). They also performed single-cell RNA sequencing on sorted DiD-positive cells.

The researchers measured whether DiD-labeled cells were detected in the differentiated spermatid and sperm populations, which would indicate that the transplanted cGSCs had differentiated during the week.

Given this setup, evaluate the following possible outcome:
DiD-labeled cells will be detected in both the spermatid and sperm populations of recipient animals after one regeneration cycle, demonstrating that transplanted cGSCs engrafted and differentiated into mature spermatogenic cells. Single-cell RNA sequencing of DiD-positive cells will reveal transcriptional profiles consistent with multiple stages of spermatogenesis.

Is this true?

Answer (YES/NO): YES